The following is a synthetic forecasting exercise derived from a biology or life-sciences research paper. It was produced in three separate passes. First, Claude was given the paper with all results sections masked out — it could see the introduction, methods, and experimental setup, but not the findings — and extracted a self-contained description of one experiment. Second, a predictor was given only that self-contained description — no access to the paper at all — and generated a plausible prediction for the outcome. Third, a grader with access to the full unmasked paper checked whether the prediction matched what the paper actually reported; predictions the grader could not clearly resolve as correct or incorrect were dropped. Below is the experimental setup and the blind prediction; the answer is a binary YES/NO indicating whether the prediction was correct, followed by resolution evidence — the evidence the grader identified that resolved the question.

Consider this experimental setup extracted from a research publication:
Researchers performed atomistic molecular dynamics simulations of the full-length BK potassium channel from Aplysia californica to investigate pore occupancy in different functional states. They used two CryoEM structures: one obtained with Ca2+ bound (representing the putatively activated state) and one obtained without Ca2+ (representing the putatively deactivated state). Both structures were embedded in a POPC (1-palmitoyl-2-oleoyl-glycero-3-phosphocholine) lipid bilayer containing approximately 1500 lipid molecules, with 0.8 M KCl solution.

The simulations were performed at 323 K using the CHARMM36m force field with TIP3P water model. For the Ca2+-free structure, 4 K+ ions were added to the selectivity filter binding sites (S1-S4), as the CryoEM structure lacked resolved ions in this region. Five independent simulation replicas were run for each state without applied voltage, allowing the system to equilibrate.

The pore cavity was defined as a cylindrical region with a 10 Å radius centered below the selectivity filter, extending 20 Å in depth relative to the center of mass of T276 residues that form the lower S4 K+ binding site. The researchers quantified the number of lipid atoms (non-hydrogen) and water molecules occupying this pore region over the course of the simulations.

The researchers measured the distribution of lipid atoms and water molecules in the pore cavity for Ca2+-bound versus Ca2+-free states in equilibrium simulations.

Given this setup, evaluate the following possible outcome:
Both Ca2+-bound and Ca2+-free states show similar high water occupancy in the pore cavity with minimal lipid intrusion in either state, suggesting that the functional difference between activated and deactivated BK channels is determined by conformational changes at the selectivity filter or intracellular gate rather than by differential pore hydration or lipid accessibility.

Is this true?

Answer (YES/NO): NO